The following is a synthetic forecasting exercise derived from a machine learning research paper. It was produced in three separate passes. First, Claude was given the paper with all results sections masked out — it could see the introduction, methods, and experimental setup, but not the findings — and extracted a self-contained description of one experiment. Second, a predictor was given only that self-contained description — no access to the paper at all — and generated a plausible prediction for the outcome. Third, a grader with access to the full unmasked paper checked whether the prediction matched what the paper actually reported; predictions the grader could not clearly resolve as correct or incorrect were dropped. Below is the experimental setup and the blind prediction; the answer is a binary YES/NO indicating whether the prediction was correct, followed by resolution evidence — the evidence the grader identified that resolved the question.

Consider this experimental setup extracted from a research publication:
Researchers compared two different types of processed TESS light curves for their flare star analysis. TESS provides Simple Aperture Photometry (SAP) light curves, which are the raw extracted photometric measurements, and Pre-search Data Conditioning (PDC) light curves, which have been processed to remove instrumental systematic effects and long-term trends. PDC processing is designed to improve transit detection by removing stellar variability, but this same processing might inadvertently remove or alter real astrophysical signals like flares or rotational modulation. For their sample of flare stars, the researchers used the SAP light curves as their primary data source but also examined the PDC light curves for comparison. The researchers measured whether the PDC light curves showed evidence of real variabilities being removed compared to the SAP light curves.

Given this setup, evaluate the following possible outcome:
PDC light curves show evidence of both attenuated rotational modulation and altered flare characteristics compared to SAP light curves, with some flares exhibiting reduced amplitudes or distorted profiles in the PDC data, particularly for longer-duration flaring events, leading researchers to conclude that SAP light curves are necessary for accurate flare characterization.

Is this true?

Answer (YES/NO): NO